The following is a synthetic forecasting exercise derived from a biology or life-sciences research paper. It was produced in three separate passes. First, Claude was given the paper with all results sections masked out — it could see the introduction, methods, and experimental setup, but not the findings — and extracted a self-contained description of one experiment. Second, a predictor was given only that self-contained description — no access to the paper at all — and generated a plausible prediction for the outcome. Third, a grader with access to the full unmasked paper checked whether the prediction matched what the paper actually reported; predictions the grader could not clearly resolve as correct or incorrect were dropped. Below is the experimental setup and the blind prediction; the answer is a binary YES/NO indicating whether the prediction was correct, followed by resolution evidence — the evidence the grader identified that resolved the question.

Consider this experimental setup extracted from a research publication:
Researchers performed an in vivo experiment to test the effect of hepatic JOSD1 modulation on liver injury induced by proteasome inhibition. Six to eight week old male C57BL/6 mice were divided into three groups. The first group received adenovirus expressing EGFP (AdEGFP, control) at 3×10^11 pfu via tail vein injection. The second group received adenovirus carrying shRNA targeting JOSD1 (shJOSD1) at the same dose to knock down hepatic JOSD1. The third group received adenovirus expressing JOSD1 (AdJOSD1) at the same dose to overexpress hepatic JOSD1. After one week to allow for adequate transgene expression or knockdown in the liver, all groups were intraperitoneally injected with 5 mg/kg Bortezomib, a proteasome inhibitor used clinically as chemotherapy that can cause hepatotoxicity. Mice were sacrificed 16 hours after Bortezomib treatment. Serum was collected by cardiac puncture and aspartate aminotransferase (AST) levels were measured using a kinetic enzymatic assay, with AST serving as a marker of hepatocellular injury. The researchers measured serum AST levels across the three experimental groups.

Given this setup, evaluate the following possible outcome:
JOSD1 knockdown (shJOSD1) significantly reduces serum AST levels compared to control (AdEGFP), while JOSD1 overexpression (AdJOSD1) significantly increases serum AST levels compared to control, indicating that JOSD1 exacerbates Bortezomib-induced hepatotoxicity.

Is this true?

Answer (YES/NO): NO